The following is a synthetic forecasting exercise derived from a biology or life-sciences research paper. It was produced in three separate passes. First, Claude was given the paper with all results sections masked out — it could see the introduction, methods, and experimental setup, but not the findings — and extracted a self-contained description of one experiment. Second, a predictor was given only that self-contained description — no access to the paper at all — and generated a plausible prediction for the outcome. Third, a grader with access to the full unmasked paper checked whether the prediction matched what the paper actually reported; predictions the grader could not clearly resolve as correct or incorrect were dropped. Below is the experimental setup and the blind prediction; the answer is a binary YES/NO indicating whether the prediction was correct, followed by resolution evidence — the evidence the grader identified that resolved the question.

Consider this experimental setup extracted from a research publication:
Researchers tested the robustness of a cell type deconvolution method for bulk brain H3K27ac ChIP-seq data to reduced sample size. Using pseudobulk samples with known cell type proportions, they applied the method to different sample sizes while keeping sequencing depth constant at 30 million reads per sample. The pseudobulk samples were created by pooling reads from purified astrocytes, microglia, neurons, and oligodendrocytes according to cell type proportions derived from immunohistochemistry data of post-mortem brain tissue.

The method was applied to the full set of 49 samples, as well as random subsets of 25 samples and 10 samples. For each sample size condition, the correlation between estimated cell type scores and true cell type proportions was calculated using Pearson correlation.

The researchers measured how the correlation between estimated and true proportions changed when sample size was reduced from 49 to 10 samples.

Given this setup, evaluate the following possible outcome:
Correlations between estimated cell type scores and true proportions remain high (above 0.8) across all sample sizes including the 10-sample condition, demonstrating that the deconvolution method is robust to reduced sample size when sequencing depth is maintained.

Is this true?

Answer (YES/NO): YES